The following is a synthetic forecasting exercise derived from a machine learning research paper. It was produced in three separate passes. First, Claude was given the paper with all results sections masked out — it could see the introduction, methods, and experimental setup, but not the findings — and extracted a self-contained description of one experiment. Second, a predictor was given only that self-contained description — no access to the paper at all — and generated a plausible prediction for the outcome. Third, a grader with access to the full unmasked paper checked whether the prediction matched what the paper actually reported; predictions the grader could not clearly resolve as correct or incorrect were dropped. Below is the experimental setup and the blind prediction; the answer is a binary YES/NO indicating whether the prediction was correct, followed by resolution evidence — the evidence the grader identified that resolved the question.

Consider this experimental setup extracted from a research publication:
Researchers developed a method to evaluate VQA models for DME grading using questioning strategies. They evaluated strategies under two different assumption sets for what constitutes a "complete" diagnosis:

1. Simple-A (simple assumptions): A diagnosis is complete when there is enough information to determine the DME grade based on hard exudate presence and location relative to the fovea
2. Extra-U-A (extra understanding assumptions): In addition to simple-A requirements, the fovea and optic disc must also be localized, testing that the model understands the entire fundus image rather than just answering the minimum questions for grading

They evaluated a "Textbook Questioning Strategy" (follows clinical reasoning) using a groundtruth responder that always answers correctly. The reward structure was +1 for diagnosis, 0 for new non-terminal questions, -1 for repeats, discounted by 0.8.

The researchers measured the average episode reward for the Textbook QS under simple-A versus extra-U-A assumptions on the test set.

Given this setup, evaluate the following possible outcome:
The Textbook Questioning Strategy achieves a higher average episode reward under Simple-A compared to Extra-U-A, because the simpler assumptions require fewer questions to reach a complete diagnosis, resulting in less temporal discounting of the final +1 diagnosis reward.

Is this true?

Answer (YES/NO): YES